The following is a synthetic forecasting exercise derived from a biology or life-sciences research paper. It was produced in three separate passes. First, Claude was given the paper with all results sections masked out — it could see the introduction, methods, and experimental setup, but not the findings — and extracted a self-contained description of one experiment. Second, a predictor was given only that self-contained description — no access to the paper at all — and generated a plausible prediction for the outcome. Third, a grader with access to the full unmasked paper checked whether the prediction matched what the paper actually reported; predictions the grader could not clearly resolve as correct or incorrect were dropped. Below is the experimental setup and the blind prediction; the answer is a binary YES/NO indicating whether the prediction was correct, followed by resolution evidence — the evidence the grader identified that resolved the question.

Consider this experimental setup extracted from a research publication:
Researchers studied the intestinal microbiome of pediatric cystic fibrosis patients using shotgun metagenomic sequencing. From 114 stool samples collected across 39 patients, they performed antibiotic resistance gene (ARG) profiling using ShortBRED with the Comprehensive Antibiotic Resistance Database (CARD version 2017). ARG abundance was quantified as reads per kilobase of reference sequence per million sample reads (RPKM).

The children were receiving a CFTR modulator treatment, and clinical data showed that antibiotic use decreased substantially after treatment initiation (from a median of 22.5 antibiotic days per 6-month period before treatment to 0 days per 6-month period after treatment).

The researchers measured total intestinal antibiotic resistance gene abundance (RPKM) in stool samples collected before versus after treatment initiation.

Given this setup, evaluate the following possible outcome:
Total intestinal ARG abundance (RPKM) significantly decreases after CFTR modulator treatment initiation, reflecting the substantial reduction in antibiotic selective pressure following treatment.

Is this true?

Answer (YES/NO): YES